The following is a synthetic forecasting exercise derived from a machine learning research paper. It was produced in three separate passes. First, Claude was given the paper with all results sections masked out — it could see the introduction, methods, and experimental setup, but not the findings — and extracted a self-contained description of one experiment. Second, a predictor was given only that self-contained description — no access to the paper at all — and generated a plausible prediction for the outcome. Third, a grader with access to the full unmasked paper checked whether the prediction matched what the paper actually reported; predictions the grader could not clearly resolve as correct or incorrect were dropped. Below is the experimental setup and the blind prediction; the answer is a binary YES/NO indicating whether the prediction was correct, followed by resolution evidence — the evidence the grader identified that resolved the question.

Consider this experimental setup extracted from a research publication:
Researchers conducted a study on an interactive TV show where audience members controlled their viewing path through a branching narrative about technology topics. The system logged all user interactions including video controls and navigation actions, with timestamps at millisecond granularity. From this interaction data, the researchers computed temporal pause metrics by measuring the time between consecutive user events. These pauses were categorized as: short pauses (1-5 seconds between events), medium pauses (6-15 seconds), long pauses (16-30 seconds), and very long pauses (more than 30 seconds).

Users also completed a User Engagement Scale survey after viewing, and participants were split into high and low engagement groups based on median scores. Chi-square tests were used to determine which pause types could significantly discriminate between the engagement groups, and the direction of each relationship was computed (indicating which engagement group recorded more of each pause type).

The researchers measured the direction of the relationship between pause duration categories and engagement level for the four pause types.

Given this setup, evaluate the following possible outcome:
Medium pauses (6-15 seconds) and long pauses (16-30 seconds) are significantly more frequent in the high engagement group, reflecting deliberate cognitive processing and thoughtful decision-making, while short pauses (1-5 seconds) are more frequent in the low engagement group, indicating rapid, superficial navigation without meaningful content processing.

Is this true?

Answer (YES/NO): NO